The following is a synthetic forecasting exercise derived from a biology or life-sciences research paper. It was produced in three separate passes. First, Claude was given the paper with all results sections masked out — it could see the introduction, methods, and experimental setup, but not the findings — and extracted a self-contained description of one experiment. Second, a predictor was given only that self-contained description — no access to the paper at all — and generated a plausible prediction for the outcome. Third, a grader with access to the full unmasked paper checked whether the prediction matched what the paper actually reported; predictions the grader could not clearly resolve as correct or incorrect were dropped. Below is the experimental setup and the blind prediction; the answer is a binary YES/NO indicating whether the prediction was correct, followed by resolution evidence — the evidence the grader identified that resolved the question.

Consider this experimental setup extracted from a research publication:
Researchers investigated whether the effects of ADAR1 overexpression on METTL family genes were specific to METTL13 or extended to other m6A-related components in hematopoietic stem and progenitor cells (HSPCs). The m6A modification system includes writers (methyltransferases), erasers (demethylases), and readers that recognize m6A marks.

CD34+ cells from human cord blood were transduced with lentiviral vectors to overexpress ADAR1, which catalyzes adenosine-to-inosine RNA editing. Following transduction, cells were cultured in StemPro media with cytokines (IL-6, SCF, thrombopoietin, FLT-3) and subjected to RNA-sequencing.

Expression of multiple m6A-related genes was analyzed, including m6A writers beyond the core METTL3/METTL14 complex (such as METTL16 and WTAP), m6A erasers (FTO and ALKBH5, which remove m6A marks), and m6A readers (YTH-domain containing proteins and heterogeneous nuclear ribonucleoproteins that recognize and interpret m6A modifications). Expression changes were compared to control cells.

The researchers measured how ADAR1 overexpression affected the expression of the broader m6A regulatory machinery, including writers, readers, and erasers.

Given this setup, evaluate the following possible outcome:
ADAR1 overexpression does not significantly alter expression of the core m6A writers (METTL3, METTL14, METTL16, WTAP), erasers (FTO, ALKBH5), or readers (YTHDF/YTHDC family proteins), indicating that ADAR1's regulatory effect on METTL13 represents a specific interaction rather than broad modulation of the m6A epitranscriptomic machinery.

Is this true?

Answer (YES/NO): NO